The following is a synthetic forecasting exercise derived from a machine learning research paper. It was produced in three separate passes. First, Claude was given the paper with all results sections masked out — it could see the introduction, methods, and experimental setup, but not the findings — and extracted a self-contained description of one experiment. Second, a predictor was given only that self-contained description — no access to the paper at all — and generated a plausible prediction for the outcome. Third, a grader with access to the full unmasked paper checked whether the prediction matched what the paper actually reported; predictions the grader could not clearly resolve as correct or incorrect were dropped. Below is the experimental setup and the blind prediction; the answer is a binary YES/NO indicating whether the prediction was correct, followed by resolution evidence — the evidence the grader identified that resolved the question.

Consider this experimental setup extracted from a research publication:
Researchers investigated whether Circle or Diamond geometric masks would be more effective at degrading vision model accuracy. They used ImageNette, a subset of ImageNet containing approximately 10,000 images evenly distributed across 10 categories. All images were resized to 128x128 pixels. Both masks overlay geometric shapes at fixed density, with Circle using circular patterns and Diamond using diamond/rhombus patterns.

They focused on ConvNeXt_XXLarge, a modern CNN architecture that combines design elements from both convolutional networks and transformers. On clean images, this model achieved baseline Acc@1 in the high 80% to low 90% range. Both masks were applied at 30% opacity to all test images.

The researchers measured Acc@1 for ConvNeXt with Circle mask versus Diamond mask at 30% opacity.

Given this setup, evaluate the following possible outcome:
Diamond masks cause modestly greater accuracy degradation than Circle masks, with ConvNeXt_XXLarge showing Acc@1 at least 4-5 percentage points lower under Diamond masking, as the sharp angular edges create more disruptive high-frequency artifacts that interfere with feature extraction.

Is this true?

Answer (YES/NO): NO